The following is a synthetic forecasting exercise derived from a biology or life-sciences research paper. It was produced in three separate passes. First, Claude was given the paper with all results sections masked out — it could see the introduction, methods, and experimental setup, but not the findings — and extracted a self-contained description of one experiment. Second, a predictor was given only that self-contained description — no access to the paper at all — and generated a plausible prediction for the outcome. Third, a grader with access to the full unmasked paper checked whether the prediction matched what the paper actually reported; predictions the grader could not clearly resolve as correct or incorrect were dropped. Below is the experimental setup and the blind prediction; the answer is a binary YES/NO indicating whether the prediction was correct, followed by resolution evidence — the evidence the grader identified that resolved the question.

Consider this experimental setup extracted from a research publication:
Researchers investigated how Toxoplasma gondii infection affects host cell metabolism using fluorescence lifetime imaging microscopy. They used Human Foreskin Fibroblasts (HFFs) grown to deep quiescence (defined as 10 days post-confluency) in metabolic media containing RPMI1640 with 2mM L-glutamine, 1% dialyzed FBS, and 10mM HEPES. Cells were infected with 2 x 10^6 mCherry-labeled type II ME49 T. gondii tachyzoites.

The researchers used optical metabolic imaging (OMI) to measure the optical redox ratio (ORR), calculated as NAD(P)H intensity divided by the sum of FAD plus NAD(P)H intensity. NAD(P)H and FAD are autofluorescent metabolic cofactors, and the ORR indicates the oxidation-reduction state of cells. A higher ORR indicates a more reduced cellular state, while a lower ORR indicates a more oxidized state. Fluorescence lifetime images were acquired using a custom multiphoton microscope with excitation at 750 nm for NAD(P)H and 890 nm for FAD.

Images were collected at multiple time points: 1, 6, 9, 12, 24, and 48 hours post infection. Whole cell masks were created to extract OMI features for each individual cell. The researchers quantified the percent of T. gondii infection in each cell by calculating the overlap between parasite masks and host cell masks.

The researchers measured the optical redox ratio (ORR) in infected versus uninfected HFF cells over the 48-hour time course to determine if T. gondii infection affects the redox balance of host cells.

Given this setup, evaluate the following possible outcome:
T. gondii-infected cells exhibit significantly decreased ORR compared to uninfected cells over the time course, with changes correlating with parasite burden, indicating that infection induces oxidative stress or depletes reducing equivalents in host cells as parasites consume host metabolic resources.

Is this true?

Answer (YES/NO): YES